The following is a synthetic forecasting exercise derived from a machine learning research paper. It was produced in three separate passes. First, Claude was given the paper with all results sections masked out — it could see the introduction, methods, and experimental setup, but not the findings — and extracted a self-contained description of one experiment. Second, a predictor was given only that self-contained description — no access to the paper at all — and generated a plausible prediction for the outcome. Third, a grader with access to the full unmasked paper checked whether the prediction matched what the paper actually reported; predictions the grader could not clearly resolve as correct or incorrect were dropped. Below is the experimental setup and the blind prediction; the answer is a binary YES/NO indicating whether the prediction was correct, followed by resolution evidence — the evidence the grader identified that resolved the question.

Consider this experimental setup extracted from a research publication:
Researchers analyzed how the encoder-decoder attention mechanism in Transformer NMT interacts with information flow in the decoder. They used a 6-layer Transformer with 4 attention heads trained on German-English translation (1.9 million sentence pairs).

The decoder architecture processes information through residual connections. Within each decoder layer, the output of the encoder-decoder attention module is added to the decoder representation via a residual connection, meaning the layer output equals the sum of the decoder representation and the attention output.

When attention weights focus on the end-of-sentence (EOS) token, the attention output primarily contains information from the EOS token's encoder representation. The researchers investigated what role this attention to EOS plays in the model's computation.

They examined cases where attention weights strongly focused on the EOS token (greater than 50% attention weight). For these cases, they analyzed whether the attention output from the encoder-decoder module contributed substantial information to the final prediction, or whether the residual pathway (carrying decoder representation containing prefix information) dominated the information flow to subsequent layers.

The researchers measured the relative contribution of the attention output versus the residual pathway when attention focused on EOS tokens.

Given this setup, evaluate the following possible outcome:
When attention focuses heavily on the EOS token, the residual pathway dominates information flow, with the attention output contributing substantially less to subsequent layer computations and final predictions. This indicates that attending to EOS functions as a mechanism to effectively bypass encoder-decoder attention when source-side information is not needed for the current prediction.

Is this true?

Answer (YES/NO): YES